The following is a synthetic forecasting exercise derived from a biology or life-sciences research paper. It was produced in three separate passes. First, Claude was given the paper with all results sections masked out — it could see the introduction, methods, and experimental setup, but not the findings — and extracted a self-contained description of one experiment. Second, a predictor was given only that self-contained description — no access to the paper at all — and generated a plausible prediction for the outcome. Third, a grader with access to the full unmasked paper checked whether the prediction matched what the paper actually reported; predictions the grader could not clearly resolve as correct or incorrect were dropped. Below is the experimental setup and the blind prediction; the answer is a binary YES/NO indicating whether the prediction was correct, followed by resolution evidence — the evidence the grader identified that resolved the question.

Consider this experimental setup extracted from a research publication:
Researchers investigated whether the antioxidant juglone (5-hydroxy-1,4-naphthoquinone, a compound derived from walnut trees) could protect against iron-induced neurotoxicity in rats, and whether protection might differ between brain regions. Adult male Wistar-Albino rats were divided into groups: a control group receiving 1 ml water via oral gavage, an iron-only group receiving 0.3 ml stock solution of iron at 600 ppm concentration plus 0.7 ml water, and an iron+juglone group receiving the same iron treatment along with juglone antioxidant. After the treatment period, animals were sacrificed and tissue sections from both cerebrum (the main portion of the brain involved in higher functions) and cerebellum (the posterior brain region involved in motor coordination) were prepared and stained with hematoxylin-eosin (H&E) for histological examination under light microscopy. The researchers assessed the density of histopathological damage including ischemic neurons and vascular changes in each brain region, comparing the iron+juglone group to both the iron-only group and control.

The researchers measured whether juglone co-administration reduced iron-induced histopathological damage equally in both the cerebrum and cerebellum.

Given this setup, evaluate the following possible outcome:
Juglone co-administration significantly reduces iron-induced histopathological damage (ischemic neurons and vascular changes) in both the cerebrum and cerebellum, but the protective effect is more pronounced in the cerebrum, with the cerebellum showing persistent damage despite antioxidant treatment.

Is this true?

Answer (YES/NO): NO